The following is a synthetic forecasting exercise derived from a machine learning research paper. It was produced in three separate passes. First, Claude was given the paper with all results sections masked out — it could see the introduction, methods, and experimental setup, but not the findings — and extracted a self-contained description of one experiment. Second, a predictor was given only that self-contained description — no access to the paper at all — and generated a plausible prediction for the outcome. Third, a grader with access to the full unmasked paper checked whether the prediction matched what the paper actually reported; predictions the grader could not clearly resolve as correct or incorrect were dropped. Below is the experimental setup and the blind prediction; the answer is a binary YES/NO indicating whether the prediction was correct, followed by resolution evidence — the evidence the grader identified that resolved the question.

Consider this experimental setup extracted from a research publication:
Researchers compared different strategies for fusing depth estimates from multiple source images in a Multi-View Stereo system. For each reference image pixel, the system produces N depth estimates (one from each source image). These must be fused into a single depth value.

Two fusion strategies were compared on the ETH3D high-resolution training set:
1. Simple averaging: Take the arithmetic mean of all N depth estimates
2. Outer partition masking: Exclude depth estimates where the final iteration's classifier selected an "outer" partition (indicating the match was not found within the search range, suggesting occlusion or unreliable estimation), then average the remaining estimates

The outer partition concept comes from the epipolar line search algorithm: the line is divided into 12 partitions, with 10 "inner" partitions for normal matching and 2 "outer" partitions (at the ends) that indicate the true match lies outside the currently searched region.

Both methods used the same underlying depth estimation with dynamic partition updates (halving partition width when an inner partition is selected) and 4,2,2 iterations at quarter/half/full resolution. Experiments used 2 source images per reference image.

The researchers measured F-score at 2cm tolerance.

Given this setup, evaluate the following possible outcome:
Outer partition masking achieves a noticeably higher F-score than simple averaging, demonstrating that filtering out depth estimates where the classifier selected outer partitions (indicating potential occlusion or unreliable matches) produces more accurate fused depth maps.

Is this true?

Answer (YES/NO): YES